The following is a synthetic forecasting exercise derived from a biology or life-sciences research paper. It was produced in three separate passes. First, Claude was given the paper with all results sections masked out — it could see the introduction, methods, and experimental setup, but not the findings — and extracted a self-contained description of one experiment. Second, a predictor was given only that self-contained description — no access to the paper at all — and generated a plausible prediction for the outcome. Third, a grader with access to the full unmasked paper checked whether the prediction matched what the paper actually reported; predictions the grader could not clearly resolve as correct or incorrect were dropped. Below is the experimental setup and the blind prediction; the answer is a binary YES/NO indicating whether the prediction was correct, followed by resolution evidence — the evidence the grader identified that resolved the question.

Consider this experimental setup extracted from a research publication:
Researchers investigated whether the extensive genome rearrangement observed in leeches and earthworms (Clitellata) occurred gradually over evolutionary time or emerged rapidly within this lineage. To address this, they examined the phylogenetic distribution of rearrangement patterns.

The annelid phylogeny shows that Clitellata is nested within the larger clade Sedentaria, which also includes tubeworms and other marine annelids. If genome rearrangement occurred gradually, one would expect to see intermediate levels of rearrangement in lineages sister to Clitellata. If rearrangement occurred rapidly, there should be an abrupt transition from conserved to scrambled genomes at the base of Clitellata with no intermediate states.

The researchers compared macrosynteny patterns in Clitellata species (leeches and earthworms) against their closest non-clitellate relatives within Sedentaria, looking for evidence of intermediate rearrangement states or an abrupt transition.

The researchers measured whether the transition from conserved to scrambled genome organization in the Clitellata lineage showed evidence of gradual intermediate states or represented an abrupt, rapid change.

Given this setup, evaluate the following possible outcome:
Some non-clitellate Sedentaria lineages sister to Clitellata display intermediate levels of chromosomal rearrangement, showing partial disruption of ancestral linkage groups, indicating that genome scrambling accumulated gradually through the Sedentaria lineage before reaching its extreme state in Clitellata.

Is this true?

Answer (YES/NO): NO